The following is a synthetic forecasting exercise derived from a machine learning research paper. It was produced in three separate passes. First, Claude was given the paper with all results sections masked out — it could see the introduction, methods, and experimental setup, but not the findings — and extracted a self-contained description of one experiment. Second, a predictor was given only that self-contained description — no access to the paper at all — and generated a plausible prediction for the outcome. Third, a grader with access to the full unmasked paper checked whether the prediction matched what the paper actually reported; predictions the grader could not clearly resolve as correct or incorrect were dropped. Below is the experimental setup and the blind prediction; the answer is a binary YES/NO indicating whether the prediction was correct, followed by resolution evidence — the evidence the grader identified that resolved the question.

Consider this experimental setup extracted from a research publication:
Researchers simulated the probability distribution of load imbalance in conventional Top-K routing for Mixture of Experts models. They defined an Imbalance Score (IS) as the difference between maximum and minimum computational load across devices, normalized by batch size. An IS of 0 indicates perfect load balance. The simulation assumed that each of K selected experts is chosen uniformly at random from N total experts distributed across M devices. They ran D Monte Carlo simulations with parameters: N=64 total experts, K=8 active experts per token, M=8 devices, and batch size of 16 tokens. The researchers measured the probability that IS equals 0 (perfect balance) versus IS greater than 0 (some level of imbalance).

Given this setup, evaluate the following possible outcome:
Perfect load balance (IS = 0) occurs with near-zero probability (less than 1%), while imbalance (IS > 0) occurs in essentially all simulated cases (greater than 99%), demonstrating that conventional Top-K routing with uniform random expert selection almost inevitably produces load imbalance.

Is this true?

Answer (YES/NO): YES